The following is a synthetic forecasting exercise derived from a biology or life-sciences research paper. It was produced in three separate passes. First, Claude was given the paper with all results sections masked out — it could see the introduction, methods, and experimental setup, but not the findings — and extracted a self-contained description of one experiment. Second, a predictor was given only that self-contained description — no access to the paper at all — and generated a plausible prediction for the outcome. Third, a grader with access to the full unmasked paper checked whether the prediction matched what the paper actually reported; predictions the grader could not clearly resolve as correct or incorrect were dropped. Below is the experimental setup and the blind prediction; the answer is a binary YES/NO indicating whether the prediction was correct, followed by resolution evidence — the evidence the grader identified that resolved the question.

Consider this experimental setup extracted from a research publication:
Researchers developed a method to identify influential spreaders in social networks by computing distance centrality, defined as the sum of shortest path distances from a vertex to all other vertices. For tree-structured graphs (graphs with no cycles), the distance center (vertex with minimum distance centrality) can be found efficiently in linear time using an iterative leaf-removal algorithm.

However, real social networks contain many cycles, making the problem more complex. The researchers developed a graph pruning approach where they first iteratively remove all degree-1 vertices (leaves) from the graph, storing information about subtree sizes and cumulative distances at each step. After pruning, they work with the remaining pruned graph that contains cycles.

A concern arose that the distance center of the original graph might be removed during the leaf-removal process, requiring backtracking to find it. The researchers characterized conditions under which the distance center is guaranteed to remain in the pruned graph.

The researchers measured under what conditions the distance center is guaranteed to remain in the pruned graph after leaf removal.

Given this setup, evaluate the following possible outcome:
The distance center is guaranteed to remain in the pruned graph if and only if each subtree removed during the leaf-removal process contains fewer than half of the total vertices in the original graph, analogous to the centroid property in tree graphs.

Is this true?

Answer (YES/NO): NO